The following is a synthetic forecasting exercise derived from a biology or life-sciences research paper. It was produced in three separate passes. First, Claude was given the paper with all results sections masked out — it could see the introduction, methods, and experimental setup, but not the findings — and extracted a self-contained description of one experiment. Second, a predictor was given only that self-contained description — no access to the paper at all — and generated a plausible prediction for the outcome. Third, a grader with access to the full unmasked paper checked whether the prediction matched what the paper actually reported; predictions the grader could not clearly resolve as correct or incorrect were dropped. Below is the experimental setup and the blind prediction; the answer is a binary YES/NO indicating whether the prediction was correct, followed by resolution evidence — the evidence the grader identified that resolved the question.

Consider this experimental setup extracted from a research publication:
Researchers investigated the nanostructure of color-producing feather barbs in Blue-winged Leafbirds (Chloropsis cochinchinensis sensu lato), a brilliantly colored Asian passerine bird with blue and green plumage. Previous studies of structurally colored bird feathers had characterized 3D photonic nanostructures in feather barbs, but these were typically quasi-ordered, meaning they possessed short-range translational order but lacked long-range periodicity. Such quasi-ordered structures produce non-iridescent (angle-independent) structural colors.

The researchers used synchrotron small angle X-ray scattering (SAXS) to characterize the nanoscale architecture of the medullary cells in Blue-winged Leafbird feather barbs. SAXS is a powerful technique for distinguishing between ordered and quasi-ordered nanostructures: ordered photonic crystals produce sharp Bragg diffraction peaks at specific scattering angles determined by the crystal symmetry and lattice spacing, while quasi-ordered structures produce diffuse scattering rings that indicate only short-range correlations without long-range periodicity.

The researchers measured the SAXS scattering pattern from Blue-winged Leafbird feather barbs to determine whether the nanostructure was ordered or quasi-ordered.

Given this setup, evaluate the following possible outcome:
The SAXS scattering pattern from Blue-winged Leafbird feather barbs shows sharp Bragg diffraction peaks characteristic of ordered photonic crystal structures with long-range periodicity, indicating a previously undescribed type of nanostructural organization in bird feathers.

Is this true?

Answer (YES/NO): YES